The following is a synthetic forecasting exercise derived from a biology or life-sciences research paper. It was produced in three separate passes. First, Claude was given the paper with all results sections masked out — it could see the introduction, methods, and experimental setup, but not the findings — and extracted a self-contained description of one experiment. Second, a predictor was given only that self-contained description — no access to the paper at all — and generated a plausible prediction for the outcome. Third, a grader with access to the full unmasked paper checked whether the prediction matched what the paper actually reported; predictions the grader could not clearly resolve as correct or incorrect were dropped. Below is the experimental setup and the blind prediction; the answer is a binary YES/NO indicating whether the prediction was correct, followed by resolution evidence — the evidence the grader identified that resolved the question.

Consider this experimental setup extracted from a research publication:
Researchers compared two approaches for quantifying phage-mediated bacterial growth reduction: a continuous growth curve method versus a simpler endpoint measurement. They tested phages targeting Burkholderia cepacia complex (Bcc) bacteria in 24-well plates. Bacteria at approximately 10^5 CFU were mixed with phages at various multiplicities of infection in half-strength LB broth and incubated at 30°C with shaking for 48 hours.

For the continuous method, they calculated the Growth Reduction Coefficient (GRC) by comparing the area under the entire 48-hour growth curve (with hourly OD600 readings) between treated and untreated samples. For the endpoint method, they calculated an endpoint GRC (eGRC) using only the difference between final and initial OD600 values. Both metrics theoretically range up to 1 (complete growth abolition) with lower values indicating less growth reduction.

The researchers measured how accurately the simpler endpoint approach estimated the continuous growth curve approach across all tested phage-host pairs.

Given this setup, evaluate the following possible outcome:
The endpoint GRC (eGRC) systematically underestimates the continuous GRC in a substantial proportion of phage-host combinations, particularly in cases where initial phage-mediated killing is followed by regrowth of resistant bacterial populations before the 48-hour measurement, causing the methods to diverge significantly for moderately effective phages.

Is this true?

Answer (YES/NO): YES